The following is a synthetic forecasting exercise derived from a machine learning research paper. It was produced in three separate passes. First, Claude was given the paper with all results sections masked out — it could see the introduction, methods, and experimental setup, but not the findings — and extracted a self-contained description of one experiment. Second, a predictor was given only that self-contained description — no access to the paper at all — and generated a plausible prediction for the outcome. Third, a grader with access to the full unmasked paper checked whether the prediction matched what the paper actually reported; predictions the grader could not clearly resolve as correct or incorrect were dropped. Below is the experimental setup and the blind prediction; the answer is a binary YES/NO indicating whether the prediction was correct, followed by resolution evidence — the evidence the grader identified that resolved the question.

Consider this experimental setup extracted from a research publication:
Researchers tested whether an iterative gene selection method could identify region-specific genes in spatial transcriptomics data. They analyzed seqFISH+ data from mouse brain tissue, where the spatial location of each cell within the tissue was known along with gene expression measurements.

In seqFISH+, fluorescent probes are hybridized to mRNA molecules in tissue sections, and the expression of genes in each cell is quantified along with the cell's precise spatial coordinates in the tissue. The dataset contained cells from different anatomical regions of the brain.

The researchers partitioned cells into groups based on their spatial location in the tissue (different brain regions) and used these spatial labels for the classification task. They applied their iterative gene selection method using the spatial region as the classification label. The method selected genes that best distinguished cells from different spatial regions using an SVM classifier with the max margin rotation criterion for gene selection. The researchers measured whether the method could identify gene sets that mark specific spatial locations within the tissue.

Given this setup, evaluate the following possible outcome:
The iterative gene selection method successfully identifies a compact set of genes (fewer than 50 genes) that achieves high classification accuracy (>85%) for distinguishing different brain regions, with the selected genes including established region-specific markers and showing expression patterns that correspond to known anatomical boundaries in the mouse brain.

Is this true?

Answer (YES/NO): YES